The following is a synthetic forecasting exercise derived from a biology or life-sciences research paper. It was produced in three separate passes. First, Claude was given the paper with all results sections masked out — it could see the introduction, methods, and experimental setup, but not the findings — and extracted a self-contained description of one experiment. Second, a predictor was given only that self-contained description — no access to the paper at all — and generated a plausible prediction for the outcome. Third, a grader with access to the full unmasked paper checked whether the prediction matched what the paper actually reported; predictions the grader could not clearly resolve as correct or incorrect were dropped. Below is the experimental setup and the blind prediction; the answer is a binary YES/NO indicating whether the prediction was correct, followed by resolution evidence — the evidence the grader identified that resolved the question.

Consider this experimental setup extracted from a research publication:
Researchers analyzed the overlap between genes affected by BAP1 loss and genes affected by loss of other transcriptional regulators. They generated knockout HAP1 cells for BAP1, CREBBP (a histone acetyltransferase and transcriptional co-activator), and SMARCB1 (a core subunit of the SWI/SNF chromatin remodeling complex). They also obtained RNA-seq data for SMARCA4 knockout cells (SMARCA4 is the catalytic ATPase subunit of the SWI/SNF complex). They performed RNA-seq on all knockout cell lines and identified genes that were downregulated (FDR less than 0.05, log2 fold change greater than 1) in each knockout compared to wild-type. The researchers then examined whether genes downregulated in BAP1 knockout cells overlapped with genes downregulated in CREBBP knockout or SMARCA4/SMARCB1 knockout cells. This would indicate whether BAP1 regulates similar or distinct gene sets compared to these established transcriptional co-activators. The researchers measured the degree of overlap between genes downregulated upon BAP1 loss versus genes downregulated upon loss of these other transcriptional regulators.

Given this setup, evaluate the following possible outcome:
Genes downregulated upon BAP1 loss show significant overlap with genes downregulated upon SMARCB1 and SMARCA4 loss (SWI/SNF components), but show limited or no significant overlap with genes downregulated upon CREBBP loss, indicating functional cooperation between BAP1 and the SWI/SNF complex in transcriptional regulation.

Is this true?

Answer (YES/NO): NO